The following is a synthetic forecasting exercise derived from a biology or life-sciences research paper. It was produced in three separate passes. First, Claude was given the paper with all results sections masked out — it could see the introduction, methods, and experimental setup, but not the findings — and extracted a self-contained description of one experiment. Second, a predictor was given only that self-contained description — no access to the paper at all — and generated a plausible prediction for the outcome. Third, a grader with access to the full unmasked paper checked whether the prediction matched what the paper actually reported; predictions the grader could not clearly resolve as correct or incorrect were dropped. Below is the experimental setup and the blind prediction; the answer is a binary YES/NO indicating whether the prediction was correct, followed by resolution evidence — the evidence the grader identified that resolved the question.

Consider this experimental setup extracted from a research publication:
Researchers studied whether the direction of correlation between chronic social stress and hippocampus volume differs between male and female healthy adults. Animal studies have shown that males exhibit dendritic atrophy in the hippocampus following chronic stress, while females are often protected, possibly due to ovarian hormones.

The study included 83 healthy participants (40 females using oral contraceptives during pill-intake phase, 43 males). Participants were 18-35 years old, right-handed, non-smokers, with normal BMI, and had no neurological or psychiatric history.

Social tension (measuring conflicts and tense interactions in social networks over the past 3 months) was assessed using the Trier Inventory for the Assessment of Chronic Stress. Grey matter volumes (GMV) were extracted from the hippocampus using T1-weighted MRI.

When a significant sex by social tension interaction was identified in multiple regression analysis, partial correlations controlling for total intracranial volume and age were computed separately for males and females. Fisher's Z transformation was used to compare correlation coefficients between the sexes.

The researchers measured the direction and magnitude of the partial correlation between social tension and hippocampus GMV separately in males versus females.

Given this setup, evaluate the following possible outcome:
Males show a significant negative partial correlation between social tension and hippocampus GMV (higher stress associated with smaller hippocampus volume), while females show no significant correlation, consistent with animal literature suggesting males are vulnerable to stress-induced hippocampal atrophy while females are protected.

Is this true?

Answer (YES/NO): YES